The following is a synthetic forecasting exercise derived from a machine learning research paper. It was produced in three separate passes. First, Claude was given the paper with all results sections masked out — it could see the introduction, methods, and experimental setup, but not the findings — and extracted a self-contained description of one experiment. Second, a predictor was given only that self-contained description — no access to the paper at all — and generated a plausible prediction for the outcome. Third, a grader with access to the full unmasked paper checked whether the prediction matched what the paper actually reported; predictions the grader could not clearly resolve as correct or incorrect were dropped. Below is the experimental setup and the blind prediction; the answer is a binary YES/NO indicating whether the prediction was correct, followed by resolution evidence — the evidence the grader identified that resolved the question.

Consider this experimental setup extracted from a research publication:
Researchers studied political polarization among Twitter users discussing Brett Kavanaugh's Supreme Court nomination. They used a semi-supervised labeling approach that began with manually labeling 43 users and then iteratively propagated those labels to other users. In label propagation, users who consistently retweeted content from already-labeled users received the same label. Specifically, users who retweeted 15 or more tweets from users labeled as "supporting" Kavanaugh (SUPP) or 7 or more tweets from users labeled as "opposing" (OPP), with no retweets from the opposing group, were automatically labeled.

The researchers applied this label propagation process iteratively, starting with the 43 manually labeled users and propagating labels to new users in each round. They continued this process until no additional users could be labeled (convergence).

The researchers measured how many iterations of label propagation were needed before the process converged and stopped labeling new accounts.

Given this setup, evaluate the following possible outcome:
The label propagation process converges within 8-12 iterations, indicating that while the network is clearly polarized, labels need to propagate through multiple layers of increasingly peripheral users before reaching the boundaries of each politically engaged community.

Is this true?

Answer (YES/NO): NO